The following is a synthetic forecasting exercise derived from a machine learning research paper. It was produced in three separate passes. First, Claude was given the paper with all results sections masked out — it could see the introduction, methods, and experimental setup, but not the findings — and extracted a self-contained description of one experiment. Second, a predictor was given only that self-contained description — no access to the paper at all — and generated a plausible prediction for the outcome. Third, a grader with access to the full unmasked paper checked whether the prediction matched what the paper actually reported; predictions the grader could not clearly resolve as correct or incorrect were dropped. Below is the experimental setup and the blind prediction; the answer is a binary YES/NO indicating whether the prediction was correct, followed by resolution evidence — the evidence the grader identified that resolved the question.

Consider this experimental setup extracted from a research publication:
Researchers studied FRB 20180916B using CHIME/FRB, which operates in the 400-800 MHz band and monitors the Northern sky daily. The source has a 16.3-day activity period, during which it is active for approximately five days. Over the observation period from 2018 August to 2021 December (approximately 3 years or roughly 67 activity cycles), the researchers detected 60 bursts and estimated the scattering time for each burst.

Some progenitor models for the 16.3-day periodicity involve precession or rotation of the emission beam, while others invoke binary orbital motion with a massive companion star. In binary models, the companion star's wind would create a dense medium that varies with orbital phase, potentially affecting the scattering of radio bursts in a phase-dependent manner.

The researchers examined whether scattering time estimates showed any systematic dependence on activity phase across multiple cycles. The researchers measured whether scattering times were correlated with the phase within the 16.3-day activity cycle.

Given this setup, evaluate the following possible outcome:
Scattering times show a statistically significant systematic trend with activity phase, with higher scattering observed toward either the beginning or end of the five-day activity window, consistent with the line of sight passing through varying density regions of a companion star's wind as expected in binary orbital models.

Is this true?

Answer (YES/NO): NO